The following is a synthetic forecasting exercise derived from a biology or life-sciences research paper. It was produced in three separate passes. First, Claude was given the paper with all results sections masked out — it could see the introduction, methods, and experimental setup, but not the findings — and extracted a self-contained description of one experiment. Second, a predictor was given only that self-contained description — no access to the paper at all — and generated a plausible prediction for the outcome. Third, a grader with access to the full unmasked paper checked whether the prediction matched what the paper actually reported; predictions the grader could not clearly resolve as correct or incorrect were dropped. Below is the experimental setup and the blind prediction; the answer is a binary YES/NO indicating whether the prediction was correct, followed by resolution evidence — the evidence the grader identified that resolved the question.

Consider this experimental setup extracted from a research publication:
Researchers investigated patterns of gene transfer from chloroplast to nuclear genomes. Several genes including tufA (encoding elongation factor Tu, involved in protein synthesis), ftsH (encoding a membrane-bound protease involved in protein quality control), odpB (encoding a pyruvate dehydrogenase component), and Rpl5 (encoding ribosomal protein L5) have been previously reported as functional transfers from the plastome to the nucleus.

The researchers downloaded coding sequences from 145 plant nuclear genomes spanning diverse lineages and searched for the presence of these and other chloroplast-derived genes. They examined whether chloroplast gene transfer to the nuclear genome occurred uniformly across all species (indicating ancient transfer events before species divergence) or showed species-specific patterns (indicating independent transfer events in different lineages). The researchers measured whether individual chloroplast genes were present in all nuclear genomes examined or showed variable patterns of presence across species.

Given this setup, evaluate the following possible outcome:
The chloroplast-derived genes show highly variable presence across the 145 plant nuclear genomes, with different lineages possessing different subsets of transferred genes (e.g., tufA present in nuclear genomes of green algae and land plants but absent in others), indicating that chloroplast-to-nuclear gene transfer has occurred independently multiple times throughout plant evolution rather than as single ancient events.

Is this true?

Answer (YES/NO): YES